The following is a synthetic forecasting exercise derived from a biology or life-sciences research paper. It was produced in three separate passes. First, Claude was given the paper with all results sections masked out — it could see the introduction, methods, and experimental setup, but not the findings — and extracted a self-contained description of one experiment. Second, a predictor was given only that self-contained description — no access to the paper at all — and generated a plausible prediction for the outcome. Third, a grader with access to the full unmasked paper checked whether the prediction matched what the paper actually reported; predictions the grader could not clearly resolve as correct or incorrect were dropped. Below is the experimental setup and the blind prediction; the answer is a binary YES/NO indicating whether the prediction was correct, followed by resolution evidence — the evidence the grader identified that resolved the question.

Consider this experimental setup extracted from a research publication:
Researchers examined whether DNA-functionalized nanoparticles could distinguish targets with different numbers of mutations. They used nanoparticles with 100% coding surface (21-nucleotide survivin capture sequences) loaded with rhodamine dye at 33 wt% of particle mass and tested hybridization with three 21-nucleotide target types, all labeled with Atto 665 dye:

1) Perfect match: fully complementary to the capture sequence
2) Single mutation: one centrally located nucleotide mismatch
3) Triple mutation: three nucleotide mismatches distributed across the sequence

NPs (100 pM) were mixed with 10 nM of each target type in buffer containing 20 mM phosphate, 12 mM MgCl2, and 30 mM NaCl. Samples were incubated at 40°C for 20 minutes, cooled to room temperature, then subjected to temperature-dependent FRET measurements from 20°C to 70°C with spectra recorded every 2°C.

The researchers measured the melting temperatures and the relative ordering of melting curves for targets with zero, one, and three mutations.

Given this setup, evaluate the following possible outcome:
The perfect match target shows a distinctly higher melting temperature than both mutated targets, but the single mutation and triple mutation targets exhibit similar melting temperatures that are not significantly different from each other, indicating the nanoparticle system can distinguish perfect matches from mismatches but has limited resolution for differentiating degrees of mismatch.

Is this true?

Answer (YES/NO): NO